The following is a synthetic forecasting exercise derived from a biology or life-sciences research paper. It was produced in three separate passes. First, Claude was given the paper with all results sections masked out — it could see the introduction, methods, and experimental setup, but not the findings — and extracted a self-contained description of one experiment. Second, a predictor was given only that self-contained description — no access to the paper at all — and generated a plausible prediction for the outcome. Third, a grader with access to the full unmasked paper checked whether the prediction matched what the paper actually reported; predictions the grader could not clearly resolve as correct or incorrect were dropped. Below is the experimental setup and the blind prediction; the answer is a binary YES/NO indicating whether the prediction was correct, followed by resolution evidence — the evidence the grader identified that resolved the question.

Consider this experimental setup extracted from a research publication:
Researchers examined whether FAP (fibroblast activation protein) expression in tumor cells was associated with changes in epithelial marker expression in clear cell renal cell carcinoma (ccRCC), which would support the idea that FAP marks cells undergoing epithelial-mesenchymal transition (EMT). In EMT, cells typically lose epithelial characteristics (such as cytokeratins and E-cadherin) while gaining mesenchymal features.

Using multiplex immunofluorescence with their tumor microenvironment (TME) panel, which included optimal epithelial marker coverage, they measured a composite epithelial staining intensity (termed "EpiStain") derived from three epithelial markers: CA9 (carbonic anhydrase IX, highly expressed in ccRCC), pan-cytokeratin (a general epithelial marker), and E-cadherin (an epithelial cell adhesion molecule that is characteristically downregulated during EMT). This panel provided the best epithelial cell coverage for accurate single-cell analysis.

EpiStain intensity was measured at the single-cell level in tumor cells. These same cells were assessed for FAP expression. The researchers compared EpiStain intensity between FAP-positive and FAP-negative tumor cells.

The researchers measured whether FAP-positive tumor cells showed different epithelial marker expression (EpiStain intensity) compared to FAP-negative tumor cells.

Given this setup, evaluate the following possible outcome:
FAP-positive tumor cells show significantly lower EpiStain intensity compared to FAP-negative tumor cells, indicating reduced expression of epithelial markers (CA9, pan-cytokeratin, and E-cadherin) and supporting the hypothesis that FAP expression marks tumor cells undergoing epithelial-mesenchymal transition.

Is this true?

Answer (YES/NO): YES